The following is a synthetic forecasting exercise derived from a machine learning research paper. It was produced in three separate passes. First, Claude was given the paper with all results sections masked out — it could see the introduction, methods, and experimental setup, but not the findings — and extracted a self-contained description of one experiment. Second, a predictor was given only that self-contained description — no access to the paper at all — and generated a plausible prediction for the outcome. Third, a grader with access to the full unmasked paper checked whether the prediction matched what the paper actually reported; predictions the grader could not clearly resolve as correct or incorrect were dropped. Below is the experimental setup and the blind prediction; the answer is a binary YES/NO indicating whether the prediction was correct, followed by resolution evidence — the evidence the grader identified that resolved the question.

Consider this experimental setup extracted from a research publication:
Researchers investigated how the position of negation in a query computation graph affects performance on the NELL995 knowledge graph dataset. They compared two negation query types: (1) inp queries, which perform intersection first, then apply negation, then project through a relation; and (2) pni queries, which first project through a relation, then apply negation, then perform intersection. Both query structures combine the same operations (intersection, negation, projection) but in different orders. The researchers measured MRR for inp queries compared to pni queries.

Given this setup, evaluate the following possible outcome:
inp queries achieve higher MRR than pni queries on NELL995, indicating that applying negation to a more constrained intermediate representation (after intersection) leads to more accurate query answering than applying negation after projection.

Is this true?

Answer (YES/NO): YES